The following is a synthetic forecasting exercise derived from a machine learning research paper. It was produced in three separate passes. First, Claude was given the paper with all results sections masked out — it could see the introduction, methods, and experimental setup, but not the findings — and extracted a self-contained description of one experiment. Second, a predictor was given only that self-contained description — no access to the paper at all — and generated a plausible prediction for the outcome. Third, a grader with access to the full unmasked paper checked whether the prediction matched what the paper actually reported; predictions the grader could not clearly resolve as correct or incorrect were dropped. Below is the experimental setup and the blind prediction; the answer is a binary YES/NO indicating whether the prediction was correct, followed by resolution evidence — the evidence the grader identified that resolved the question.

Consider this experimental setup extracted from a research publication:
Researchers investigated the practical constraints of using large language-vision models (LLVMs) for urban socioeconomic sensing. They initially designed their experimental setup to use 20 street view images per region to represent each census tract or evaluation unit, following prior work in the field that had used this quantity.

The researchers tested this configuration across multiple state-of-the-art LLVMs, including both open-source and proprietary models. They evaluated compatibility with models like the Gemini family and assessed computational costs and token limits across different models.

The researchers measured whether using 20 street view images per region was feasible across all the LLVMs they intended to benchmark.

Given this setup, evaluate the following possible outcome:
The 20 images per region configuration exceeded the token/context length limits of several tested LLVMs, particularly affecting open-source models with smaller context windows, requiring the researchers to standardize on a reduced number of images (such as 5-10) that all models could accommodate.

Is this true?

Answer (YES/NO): NO